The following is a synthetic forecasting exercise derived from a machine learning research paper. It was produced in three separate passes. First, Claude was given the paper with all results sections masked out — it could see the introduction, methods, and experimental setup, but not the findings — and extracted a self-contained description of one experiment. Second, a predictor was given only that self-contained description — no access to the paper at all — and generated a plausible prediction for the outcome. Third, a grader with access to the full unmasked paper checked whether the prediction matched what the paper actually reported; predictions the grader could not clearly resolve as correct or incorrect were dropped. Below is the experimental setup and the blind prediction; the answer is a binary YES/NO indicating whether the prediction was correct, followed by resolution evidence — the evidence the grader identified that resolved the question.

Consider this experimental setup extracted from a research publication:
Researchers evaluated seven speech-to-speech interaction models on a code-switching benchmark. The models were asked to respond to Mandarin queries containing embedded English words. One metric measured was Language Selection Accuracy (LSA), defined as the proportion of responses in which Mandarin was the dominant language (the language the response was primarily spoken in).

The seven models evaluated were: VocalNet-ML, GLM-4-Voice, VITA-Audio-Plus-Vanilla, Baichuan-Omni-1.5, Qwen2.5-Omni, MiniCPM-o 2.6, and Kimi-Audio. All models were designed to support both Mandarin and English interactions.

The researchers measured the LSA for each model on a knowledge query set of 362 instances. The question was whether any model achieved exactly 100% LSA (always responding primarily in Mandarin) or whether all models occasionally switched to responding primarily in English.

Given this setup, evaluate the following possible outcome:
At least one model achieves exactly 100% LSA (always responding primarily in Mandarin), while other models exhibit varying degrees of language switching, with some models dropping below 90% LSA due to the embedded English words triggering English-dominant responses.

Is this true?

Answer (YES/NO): NO